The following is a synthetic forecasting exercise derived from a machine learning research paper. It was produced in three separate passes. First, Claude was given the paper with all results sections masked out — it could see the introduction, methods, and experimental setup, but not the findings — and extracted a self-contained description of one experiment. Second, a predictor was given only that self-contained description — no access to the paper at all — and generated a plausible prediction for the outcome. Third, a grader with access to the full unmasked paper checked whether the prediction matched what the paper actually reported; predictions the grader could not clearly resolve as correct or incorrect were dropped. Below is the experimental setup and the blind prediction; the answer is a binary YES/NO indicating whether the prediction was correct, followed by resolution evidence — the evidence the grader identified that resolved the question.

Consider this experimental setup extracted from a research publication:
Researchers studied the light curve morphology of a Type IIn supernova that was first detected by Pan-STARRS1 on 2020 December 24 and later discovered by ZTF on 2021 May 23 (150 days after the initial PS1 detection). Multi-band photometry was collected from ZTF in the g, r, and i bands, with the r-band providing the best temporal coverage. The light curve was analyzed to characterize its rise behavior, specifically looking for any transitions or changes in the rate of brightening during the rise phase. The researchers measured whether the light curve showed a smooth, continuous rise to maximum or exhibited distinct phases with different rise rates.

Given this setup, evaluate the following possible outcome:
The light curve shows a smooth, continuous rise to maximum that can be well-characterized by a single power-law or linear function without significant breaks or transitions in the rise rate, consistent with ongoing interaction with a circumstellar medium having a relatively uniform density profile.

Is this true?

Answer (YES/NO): NO